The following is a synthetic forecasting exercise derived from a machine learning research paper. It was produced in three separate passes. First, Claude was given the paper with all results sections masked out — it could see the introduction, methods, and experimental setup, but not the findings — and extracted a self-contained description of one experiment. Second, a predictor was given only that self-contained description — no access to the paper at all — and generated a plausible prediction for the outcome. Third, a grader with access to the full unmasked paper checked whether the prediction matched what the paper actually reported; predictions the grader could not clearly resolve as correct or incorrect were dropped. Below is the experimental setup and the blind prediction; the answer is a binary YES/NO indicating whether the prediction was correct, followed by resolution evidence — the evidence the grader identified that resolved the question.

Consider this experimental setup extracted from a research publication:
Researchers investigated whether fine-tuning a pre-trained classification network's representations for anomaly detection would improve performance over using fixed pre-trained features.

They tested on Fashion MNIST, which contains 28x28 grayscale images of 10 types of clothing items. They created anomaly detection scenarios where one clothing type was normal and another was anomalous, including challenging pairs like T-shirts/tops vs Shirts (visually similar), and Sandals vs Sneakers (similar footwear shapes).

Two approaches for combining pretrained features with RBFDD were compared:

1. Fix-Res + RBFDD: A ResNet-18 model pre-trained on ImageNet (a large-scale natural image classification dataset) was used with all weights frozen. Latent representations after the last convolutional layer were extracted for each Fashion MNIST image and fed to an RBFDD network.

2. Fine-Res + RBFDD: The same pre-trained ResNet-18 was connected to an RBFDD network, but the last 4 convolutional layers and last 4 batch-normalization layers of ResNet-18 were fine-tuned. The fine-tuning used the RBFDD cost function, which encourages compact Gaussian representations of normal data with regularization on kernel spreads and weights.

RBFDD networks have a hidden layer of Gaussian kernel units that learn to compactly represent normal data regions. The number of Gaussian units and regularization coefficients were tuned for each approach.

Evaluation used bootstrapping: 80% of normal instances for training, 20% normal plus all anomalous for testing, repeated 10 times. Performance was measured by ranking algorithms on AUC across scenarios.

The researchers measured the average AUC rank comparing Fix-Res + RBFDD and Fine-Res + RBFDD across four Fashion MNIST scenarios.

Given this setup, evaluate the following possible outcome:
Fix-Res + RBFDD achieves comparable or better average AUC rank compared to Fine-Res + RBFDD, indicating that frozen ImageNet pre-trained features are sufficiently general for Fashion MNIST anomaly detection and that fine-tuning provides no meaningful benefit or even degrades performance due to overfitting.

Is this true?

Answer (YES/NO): NO